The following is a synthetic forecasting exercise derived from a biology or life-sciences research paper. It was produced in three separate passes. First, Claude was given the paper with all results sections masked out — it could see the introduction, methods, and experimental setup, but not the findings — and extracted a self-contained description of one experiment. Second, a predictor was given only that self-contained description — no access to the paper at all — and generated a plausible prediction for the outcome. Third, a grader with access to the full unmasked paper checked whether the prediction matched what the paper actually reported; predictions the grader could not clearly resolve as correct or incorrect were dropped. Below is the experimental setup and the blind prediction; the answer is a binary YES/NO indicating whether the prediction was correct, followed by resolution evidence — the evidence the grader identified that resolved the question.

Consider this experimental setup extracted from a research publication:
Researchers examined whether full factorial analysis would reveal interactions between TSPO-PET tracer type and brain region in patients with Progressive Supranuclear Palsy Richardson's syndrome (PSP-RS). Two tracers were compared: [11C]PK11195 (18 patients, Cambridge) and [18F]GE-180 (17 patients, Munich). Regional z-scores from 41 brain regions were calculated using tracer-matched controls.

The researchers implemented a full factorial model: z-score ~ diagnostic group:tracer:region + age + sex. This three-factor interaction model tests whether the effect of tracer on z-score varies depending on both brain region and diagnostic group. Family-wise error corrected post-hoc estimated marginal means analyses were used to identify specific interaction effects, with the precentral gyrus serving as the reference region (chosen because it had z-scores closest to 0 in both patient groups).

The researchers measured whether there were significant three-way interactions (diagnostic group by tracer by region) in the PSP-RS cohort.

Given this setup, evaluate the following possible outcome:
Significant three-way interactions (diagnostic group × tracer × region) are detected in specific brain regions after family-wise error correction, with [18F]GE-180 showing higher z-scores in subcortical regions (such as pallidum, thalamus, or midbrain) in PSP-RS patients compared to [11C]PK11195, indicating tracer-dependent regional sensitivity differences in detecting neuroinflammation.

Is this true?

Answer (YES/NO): NO